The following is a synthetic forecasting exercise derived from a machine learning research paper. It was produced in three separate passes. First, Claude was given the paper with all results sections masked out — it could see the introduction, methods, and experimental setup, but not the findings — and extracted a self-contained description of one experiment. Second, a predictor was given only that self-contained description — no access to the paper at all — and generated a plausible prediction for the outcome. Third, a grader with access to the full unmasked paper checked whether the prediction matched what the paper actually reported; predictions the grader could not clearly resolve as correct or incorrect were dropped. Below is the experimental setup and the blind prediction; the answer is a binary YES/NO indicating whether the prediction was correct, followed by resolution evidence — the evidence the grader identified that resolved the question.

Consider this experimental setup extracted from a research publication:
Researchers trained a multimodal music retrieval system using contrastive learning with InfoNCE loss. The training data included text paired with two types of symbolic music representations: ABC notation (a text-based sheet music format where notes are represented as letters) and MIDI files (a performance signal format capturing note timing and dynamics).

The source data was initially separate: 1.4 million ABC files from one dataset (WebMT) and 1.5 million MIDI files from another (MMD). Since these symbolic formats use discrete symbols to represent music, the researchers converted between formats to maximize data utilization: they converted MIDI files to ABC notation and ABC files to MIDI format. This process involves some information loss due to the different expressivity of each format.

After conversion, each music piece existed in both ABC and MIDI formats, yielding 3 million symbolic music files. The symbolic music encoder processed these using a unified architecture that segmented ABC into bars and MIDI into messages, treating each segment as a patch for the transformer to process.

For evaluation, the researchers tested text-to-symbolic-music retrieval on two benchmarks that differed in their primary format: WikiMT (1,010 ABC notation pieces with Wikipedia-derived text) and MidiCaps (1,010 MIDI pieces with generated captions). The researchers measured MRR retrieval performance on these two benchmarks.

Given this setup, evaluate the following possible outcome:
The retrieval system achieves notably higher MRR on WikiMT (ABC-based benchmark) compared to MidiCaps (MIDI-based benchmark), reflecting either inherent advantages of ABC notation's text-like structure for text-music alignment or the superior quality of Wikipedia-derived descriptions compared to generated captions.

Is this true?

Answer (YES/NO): YES